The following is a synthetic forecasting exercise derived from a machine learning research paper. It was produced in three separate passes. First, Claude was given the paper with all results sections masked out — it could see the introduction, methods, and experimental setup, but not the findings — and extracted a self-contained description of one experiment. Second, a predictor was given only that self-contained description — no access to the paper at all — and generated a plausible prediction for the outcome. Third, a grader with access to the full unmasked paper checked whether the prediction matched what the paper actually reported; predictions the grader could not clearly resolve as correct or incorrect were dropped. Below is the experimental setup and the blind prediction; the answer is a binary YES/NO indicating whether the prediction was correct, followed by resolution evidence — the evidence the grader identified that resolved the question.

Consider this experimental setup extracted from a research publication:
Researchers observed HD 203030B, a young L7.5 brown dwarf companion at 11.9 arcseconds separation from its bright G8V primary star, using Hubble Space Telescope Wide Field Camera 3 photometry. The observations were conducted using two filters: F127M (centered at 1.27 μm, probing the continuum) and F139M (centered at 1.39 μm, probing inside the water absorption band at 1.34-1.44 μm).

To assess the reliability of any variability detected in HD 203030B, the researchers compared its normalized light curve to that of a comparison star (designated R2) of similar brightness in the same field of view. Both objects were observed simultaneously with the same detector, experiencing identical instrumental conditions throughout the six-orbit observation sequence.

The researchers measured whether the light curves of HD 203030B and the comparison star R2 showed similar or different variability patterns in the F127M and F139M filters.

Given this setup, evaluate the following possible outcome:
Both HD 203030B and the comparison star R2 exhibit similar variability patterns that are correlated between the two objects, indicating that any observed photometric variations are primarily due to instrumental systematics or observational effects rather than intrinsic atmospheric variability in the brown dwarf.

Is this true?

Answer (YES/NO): NO